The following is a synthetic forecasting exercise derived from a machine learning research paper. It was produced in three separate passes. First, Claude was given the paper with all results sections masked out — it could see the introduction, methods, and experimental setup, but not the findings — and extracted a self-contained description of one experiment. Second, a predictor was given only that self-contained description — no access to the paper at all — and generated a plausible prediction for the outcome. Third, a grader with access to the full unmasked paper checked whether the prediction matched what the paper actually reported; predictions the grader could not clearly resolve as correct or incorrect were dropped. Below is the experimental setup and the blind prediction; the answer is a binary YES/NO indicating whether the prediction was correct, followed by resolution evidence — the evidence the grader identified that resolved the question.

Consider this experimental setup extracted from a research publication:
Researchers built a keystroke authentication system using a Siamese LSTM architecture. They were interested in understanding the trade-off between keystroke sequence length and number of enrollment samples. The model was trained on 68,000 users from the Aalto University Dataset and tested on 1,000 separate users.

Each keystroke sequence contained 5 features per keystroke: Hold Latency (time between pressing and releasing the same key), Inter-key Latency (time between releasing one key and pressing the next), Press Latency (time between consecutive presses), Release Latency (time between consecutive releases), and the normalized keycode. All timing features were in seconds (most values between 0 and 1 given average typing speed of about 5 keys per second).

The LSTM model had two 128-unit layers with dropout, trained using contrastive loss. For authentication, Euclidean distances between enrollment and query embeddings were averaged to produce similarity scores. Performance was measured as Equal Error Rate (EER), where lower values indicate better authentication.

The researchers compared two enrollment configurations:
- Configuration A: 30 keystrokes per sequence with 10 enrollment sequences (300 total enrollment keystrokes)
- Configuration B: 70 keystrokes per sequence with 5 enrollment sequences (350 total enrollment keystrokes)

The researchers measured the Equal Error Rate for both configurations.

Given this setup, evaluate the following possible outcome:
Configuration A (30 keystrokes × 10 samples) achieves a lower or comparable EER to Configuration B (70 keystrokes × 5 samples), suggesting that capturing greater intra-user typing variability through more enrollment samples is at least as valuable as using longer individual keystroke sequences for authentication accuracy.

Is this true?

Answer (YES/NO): NO